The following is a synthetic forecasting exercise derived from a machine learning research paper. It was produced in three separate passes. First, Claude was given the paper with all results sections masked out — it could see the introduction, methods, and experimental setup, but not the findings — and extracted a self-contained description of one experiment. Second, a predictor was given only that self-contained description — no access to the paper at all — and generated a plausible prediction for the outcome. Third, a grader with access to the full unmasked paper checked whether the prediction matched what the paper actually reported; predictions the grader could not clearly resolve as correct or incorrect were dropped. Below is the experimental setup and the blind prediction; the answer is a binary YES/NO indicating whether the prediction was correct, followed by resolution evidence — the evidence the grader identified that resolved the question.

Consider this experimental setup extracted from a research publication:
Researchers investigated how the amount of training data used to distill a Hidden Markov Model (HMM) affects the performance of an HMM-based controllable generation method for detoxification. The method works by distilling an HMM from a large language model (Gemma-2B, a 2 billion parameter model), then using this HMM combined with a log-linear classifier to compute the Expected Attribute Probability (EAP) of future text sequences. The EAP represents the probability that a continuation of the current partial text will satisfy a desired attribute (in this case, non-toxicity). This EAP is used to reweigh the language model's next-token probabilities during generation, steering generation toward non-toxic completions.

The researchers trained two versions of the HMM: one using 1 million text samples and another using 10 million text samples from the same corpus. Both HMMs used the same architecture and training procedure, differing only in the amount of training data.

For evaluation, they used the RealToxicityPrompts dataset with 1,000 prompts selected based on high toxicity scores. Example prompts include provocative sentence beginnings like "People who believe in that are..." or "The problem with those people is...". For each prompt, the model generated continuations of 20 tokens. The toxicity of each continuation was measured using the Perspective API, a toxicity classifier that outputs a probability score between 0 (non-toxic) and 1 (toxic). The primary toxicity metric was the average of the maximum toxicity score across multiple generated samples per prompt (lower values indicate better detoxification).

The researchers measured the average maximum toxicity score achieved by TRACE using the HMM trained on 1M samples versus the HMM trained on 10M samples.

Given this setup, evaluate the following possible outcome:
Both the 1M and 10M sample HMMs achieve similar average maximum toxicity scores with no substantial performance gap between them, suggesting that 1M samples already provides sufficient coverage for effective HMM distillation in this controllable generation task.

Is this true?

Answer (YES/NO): NO